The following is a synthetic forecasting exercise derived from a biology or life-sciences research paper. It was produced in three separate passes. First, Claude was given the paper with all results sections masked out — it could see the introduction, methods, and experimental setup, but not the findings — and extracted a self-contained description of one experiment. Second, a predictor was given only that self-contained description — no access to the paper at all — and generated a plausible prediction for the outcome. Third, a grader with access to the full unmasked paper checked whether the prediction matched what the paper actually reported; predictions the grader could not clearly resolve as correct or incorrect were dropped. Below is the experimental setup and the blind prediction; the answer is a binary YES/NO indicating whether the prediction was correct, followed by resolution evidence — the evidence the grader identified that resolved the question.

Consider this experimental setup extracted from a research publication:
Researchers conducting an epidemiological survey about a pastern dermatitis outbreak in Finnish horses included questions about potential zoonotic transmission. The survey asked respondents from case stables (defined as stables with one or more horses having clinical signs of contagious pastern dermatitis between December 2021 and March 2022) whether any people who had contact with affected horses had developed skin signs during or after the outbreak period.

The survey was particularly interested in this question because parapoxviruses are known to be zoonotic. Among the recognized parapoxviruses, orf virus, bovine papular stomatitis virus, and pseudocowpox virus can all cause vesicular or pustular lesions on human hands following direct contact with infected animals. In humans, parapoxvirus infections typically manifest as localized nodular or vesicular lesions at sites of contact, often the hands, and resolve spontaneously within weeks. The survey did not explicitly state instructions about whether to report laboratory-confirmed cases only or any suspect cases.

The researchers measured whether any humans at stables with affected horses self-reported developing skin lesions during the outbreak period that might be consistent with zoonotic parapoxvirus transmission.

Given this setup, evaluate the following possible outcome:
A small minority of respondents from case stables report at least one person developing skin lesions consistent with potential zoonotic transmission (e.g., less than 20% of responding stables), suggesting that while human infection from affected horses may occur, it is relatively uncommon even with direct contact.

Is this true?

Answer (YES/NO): YES